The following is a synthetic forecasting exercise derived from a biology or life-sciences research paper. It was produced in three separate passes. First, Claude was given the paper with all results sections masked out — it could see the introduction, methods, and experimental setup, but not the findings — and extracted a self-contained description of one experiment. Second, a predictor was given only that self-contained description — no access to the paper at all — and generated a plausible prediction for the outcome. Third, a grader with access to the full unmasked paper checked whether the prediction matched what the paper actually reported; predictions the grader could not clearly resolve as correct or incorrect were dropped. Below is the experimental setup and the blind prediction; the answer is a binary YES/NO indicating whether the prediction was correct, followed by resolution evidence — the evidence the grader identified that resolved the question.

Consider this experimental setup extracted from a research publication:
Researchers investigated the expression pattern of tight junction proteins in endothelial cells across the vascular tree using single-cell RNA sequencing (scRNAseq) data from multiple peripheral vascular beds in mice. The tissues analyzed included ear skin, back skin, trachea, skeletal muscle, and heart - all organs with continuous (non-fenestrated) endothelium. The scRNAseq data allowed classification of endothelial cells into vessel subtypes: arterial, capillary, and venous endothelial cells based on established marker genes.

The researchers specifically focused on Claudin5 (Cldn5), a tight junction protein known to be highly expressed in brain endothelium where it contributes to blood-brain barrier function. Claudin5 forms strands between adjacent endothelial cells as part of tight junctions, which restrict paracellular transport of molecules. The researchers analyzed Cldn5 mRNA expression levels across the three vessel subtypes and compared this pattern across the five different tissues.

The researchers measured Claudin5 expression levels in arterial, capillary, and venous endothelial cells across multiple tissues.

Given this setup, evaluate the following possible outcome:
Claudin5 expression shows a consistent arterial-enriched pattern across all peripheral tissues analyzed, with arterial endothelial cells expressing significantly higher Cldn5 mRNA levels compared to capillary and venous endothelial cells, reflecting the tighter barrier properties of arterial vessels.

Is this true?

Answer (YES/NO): YES